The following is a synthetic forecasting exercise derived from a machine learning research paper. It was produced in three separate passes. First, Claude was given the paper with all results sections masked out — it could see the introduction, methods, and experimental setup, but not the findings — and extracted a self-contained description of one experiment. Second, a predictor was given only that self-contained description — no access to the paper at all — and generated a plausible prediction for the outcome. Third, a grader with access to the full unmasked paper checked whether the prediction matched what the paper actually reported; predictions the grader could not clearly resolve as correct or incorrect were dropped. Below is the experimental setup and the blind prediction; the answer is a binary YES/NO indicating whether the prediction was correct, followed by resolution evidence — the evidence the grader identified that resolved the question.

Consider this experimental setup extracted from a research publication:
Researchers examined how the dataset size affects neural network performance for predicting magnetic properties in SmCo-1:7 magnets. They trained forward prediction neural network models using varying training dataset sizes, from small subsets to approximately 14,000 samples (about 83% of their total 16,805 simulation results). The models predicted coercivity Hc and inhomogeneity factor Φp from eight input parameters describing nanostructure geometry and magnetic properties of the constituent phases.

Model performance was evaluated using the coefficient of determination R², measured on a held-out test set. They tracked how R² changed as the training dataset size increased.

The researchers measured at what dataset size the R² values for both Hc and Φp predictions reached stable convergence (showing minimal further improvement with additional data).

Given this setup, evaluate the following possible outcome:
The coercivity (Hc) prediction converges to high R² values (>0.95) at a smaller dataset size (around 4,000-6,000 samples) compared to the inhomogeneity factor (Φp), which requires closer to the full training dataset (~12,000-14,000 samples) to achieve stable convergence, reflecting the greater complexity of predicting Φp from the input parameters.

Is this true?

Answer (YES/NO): NO